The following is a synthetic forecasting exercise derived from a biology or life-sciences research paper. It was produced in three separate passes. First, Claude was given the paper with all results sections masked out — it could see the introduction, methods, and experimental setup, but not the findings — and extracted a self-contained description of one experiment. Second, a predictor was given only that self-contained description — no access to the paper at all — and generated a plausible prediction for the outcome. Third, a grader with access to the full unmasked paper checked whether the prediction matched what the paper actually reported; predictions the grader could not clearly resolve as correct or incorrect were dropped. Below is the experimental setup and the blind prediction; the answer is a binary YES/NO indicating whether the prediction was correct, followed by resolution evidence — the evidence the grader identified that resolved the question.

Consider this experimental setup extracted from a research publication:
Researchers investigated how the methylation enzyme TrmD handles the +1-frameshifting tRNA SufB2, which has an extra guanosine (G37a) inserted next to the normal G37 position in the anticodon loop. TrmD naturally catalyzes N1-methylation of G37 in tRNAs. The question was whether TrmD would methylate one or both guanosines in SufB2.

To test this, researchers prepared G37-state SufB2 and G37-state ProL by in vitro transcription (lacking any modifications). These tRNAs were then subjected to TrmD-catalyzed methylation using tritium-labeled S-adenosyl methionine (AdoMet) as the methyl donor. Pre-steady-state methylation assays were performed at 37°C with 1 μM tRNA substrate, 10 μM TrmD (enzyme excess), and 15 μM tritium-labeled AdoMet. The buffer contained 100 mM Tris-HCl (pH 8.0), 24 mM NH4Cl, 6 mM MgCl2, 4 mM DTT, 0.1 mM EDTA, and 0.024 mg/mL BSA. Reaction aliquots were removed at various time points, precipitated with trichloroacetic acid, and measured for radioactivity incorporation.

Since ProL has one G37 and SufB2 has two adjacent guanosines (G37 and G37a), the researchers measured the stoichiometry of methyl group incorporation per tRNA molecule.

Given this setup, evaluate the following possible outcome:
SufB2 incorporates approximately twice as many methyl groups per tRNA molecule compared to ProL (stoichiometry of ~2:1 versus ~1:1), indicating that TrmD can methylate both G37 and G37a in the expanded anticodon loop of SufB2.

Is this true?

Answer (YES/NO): NO